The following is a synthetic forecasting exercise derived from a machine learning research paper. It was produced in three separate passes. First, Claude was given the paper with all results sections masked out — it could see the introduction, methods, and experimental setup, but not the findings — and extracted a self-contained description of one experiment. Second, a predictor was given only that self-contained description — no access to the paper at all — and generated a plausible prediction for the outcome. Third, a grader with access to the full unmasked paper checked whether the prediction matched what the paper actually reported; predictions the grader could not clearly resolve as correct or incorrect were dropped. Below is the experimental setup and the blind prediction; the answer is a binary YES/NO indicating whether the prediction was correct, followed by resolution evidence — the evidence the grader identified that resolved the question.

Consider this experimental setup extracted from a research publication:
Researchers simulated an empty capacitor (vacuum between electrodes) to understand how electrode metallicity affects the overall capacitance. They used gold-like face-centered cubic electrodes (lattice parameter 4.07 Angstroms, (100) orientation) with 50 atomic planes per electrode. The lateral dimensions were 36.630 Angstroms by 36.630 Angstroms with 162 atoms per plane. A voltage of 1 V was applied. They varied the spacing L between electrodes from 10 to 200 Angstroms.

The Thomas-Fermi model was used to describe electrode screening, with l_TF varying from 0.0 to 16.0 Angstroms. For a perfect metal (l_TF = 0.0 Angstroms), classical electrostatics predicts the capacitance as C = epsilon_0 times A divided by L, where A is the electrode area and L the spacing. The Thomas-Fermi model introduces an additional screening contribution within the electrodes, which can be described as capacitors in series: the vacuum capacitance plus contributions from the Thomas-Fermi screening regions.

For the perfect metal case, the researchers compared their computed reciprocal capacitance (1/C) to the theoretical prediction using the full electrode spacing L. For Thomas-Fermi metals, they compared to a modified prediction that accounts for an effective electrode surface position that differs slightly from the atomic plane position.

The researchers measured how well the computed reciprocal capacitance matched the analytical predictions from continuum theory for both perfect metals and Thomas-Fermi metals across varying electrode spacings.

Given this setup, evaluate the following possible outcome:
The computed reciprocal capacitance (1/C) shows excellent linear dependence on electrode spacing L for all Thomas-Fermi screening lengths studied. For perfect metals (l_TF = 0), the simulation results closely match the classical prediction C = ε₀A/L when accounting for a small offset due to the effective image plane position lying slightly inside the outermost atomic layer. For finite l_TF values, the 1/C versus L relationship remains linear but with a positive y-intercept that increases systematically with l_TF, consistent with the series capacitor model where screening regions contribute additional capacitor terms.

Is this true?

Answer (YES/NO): YES